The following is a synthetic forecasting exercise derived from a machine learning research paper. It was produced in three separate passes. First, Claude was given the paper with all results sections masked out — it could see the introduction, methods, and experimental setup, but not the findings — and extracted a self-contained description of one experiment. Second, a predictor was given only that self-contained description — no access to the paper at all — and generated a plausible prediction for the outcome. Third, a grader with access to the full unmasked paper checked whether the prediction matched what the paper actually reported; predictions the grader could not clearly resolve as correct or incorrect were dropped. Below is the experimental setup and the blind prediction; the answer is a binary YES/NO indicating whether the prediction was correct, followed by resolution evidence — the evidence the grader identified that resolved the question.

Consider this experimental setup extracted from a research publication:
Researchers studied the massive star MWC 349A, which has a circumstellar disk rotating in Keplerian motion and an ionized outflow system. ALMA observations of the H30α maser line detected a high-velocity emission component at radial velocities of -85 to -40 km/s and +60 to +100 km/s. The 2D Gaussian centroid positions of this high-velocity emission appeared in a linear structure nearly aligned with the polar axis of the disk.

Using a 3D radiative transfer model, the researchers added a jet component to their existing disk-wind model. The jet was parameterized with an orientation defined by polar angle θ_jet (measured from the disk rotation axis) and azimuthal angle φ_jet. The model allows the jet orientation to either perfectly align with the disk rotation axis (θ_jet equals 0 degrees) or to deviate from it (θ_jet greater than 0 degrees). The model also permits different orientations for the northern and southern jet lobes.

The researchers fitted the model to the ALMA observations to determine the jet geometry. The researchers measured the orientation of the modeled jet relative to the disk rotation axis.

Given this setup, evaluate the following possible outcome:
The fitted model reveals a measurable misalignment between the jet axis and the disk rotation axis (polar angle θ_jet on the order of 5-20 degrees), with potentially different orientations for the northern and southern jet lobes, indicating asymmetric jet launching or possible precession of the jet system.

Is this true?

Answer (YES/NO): YES